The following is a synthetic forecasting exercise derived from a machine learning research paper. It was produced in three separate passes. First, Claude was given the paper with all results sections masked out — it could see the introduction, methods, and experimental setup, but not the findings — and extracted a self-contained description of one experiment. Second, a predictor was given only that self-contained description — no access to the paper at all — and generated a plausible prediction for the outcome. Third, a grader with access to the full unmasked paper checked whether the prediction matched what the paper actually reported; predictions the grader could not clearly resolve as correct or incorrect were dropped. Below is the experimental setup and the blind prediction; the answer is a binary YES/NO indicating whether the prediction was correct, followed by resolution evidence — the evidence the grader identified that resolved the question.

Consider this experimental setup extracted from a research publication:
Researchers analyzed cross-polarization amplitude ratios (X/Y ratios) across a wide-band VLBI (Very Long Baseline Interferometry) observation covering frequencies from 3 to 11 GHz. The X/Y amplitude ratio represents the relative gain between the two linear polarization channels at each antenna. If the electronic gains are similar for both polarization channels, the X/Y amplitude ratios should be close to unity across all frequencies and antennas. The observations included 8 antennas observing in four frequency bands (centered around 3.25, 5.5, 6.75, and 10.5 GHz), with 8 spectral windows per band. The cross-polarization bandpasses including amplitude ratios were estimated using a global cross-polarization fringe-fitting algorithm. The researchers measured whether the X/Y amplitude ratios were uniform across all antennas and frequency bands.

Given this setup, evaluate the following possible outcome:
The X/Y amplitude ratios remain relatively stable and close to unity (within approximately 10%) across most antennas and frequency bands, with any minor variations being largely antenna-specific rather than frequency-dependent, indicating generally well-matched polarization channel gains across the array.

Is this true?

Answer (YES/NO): NO